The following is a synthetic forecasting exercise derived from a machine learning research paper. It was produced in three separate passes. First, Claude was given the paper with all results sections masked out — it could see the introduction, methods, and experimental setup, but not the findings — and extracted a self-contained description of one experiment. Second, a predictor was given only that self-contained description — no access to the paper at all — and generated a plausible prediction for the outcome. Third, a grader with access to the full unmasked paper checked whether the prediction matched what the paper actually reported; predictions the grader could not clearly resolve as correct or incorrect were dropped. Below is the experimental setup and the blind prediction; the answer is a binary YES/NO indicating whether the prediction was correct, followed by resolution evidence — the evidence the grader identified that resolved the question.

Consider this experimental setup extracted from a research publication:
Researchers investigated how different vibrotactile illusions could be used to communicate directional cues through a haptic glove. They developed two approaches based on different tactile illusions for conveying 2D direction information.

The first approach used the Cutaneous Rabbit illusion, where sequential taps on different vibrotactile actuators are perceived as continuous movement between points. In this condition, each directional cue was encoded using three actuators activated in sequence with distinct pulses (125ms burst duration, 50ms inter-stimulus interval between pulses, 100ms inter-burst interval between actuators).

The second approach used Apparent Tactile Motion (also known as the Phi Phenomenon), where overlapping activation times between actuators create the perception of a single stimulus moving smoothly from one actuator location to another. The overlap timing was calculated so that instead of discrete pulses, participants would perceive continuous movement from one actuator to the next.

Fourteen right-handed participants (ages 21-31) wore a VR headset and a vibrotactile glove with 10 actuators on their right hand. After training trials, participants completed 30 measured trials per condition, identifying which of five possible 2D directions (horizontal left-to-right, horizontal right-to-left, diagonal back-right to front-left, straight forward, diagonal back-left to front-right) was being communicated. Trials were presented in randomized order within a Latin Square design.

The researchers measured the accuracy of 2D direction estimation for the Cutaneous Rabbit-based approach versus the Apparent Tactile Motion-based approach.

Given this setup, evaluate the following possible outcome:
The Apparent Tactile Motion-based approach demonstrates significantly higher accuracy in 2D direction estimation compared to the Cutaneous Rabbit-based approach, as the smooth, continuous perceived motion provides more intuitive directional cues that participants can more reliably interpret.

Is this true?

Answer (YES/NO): NO